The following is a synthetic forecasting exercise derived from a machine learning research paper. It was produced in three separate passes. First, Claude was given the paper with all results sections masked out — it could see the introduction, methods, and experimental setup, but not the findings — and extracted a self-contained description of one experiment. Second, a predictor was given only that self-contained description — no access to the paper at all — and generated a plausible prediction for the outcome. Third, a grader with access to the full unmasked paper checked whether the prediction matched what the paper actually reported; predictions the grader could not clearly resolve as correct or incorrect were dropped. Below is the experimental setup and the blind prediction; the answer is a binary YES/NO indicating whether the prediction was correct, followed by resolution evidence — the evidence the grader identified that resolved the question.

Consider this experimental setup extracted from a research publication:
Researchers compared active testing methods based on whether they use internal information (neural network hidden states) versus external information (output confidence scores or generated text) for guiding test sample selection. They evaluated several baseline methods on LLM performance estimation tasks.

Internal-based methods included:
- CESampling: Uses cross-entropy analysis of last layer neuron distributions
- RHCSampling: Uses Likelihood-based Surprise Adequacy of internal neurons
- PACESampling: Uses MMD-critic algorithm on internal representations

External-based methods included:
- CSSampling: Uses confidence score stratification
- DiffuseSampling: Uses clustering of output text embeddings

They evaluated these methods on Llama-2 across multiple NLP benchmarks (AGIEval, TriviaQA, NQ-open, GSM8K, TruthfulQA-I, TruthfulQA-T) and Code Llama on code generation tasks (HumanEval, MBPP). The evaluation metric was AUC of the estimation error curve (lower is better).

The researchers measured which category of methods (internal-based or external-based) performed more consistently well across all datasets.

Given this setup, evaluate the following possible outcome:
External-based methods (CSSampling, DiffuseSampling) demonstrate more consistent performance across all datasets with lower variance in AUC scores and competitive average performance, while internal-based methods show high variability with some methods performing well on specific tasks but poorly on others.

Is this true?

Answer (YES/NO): NO